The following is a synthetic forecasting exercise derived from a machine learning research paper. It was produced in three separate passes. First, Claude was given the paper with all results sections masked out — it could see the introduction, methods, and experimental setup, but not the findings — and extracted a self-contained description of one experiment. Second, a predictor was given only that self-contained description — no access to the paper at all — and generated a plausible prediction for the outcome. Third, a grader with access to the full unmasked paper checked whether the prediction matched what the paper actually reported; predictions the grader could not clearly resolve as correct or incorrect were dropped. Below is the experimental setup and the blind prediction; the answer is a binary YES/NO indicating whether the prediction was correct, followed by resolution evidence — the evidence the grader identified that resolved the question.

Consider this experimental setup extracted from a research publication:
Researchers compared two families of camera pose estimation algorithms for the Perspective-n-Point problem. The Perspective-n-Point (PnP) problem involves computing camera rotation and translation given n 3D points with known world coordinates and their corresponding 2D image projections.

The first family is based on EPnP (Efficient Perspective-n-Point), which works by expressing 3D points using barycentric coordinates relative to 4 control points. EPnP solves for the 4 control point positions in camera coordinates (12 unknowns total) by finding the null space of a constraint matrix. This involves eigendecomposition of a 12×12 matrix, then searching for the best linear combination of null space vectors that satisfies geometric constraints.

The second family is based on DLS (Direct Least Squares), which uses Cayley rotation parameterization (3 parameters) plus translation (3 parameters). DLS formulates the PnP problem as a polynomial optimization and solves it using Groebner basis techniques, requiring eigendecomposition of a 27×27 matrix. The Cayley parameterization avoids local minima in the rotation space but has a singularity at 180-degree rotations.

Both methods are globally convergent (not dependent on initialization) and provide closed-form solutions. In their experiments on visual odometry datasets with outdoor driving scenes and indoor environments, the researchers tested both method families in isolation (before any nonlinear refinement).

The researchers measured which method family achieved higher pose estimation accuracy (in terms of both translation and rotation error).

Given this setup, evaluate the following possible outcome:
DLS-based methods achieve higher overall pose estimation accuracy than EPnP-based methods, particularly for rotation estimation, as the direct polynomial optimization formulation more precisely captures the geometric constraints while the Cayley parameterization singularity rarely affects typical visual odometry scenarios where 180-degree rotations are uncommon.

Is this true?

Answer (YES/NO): NO